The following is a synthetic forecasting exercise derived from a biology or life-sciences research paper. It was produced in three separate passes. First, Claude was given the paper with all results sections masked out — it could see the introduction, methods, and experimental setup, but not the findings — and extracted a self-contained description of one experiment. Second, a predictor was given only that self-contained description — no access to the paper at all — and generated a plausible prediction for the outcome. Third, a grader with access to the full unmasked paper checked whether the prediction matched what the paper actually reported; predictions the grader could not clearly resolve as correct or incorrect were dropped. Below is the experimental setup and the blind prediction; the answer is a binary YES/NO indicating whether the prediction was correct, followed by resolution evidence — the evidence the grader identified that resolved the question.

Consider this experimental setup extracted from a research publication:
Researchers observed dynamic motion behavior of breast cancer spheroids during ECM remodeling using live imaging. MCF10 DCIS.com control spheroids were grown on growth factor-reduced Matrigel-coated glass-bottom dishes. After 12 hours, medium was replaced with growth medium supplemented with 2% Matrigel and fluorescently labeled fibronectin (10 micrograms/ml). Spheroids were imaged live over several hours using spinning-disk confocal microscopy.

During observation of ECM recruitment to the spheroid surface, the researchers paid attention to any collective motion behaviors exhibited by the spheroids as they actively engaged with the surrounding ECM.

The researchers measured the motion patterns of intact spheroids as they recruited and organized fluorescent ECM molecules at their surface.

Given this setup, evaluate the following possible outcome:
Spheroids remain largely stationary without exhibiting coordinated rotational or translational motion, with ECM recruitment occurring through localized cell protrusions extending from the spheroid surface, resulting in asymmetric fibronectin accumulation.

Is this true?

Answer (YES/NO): NO